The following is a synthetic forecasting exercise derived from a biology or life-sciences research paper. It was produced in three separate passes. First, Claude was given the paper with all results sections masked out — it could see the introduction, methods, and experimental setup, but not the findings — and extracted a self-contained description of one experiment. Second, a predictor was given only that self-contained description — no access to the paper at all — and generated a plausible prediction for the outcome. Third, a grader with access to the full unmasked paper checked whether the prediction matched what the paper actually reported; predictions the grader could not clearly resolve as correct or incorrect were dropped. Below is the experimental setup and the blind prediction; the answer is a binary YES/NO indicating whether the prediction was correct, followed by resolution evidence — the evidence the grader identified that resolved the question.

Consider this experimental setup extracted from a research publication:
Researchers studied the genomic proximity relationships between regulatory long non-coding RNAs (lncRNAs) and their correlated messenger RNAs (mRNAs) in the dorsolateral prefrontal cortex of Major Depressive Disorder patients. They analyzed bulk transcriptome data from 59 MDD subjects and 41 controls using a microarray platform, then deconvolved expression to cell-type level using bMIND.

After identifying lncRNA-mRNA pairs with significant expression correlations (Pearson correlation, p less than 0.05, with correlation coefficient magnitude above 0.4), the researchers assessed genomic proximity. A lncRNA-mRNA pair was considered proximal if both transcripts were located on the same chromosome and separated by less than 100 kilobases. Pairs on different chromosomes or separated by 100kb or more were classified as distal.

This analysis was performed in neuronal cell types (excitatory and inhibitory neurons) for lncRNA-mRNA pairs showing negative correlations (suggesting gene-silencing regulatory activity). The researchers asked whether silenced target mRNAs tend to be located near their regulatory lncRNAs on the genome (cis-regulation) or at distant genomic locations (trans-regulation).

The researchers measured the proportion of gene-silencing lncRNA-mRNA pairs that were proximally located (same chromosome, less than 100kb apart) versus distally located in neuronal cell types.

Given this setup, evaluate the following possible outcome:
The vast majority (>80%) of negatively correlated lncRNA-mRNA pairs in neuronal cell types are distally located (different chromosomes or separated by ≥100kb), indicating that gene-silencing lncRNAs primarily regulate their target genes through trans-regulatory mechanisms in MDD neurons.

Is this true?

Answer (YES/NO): YES